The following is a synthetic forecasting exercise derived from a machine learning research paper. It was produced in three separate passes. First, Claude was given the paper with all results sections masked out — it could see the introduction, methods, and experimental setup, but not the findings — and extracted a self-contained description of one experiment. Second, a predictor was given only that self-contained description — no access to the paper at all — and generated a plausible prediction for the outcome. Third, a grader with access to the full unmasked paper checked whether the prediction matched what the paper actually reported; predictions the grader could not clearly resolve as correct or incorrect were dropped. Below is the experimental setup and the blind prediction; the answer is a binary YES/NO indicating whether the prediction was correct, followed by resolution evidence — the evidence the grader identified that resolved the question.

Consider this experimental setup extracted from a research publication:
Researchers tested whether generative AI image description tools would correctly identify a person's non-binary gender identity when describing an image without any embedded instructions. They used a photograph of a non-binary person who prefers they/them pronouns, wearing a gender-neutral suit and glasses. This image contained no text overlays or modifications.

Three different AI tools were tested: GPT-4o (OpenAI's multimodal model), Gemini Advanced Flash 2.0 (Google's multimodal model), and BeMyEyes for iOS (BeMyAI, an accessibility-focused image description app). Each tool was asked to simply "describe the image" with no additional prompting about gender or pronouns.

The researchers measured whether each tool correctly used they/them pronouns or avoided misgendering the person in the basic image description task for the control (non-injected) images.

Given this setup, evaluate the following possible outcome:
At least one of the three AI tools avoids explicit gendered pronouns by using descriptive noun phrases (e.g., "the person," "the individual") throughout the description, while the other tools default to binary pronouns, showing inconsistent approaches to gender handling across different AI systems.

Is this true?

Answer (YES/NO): YES